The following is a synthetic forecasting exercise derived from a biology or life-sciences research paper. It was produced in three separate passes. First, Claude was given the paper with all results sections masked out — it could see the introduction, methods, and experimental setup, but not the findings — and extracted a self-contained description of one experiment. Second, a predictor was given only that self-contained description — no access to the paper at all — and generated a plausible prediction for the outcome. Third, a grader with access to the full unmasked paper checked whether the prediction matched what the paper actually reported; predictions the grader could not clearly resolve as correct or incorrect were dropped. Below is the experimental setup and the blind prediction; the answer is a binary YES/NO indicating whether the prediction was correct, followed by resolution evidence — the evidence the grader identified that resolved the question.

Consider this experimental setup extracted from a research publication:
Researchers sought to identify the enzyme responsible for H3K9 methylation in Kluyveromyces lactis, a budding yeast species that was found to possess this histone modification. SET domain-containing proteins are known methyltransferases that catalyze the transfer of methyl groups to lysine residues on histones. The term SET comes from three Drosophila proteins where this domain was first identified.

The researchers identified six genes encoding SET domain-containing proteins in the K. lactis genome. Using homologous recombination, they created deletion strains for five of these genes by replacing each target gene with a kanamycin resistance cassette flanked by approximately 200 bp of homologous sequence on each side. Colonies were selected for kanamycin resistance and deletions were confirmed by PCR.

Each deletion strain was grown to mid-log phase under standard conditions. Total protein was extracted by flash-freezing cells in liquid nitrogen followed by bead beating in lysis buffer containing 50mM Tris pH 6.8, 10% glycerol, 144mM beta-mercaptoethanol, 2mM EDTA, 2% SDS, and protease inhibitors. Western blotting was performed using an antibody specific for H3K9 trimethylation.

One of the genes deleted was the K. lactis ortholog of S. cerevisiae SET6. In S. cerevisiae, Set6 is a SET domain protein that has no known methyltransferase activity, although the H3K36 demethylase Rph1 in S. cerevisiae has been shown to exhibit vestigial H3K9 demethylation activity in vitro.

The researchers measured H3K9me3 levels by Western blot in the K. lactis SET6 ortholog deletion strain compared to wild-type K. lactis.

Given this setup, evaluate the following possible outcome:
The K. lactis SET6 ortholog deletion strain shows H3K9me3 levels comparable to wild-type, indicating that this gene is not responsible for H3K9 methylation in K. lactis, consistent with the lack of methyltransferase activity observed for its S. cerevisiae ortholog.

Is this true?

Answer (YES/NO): NO